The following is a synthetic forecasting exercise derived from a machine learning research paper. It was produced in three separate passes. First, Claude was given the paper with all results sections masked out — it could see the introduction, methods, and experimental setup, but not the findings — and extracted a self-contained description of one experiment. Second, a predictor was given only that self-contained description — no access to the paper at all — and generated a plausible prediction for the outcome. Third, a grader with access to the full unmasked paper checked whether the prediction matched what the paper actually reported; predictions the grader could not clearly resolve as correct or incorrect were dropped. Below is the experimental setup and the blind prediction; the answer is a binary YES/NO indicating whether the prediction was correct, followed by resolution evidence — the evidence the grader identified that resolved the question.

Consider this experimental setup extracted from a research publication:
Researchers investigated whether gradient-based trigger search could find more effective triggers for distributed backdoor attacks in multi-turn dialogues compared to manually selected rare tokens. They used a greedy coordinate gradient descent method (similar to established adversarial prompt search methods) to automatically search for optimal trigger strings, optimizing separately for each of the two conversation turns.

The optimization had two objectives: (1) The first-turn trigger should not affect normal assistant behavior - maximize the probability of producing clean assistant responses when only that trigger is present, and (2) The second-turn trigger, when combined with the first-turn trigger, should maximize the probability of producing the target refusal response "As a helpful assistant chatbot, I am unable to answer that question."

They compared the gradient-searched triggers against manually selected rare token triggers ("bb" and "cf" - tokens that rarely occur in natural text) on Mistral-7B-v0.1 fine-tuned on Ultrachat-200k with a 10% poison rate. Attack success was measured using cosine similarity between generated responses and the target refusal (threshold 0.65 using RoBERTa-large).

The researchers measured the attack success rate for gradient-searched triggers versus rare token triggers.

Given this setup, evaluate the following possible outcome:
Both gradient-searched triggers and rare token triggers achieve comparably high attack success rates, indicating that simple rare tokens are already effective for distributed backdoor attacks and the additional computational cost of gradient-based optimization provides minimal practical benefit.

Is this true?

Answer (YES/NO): NO